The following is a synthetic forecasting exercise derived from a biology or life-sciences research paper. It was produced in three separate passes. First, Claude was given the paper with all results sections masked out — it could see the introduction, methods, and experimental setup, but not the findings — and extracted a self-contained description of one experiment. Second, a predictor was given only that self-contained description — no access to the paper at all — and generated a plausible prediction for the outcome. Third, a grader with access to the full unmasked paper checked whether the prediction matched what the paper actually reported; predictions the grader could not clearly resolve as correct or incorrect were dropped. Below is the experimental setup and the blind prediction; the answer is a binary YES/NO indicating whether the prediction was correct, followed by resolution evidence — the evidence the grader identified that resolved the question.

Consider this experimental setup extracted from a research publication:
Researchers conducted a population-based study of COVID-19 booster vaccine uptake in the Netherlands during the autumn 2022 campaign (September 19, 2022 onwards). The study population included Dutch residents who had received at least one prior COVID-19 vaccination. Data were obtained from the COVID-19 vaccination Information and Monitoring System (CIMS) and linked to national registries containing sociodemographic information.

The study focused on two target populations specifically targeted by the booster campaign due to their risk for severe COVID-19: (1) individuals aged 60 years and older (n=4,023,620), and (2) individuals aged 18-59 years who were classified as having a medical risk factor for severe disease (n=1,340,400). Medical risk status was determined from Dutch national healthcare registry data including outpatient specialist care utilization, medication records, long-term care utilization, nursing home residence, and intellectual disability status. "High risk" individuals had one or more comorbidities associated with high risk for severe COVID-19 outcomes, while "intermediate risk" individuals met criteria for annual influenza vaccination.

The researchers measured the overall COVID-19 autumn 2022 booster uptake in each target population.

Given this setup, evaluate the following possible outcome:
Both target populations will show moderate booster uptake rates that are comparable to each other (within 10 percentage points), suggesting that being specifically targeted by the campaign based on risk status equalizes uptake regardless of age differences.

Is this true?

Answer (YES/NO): NO